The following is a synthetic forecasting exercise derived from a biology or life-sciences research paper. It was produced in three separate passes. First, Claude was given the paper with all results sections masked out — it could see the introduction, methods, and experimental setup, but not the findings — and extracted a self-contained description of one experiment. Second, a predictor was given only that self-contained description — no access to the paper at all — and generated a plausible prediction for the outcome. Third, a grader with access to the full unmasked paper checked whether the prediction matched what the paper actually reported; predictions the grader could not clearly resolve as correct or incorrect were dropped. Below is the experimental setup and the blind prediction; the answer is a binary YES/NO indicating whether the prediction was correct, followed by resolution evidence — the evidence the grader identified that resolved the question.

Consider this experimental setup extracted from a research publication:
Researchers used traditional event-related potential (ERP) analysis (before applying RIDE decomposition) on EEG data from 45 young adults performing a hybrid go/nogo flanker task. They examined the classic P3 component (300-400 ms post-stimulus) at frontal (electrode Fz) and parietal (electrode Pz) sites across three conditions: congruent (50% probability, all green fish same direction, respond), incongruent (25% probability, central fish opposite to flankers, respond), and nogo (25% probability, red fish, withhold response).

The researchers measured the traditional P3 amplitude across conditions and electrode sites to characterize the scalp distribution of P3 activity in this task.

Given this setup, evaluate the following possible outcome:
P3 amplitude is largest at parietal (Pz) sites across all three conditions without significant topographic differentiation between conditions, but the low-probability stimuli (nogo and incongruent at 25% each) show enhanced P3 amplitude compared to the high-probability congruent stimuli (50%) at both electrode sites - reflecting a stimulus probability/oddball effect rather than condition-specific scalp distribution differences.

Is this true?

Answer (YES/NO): NO